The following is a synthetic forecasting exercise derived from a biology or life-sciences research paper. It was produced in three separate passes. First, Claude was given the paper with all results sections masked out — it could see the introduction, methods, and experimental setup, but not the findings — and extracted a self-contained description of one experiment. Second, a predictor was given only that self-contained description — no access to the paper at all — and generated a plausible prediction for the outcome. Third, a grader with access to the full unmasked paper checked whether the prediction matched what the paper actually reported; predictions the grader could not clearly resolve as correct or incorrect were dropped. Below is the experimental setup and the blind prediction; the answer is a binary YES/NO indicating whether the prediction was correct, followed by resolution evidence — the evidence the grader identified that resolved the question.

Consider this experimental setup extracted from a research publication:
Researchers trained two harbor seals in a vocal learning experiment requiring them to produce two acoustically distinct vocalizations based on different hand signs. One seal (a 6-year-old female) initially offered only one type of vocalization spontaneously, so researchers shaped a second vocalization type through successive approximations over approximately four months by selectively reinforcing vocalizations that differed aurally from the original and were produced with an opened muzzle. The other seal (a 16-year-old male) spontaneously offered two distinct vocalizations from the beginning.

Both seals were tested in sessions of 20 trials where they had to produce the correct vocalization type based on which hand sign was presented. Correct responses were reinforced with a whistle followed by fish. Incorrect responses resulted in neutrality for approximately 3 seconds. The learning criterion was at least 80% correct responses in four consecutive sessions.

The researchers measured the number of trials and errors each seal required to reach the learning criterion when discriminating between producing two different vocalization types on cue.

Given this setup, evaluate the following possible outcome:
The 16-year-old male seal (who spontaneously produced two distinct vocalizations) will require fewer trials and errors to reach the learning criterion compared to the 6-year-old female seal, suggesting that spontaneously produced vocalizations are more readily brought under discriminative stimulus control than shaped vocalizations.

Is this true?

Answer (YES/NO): YES